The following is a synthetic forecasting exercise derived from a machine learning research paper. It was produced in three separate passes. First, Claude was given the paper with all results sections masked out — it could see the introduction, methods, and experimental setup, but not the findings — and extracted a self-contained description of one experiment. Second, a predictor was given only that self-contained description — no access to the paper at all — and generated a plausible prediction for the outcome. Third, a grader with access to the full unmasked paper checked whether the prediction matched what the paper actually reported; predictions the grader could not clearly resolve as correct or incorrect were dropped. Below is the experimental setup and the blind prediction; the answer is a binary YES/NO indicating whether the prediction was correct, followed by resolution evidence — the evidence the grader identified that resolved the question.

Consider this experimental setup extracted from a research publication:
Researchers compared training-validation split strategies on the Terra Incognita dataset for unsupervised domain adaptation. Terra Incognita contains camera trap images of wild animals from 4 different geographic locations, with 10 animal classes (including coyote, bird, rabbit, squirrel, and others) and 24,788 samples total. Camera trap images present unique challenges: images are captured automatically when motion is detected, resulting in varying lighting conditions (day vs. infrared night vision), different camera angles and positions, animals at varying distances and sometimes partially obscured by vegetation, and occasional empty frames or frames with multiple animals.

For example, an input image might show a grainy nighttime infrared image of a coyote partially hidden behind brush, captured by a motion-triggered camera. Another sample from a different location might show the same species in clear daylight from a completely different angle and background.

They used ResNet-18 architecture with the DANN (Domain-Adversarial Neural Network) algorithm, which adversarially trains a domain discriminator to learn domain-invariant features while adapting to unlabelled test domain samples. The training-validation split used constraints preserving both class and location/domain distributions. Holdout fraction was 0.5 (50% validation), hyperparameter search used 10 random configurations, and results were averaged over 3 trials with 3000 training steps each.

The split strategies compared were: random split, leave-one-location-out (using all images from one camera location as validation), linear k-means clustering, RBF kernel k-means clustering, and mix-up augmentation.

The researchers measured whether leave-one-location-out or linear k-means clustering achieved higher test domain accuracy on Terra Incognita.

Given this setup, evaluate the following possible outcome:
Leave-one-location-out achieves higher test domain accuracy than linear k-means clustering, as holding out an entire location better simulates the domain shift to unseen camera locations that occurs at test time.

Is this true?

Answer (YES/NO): NO